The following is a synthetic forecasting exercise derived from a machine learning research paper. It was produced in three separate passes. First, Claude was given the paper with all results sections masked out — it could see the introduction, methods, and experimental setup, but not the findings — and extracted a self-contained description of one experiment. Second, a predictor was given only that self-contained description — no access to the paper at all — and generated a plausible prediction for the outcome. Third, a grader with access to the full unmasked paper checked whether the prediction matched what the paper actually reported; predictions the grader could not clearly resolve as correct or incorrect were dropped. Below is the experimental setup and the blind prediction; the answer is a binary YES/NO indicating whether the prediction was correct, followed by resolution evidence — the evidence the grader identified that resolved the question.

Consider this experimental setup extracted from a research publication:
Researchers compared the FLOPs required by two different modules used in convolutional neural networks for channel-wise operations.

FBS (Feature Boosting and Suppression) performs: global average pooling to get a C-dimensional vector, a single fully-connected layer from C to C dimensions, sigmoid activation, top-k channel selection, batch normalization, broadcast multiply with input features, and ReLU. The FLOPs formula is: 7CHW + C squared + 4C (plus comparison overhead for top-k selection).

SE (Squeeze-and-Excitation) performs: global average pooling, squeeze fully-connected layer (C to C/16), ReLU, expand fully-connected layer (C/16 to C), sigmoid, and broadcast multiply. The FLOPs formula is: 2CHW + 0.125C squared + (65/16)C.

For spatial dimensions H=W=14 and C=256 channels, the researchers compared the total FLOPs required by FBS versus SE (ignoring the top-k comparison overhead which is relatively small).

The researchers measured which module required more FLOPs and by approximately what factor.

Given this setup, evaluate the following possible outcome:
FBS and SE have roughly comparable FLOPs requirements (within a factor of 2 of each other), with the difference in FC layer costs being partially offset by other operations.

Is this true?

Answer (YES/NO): NO